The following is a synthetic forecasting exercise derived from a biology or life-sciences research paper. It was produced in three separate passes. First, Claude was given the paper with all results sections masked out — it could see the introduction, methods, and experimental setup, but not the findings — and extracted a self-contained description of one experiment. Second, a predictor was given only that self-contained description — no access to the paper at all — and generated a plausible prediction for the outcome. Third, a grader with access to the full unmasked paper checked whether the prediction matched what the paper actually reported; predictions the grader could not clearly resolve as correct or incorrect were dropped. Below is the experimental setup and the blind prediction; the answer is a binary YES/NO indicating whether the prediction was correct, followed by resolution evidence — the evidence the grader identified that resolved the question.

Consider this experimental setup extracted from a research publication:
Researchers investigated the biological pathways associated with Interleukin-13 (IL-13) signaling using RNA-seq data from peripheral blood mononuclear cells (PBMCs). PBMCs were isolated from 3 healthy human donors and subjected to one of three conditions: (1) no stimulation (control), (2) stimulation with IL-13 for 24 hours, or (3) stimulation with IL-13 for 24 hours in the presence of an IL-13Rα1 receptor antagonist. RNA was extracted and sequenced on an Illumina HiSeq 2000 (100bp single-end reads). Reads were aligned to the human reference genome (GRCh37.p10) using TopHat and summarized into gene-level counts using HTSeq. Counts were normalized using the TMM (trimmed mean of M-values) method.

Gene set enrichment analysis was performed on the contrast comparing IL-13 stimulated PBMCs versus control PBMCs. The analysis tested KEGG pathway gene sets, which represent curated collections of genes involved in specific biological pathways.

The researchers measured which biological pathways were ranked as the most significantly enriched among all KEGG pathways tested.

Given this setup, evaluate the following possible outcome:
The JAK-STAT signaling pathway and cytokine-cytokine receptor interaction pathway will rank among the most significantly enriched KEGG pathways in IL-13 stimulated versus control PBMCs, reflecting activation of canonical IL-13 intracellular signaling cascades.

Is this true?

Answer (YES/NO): NO